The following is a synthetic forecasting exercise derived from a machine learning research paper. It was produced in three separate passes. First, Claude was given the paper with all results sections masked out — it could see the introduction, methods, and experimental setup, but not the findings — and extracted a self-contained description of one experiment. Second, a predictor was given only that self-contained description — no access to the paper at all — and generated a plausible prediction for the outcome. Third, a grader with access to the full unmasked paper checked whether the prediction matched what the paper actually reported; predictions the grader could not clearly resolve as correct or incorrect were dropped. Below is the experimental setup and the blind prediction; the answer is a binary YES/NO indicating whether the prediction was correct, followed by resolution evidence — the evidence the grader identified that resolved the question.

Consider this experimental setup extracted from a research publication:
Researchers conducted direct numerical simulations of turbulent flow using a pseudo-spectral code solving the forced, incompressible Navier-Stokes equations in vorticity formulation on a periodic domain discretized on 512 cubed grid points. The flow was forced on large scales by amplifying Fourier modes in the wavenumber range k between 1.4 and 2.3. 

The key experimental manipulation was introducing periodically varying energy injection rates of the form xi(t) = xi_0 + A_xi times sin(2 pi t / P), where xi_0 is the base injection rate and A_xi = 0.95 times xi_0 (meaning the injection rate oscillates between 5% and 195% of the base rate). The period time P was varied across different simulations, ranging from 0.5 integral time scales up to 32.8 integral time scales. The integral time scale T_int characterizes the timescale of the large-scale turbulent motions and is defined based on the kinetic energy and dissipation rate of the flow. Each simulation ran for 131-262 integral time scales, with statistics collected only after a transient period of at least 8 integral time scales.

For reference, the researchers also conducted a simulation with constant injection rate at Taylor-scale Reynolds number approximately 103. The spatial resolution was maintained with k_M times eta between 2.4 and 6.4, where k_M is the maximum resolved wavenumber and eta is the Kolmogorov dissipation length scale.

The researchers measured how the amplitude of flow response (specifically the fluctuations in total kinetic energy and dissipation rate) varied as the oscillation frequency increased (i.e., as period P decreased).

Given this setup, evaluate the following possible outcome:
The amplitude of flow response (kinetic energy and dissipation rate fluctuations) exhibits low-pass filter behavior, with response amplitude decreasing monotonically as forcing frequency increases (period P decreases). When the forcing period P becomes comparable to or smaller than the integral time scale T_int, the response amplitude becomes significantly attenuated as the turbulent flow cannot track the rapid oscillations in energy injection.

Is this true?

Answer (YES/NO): YES